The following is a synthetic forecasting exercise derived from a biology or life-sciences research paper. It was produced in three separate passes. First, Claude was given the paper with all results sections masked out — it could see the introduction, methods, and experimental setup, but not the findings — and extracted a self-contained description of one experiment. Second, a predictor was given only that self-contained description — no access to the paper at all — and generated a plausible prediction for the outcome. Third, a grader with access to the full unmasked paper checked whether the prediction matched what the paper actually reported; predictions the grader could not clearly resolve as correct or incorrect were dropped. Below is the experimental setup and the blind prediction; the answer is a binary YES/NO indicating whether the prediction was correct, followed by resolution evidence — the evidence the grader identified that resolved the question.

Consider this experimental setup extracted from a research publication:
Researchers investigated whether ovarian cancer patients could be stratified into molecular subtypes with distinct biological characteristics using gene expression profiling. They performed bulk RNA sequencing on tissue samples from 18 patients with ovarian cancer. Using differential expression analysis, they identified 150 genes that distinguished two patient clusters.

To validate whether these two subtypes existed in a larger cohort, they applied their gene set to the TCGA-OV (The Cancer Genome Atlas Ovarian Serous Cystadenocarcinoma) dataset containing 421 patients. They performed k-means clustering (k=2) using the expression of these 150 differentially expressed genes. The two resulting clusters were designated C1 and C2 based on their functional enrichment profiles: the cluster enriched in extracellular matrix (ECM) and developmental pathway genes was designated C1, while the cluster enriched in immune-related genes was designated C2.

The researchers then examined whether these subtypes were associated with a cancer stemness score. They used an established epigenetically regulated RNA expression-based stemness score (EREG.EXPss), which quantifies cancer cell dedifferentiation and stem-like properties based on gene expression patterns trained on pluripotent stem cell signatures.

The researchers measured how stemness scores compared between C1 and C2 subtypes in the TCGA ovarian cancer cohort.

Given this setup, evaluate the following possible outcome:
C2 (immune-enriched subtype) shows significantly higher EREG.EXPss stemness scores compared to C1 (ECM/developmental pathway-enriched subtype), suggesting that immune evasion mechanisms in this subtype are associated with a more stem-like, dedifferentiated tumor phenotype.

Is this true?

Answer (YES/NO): NO